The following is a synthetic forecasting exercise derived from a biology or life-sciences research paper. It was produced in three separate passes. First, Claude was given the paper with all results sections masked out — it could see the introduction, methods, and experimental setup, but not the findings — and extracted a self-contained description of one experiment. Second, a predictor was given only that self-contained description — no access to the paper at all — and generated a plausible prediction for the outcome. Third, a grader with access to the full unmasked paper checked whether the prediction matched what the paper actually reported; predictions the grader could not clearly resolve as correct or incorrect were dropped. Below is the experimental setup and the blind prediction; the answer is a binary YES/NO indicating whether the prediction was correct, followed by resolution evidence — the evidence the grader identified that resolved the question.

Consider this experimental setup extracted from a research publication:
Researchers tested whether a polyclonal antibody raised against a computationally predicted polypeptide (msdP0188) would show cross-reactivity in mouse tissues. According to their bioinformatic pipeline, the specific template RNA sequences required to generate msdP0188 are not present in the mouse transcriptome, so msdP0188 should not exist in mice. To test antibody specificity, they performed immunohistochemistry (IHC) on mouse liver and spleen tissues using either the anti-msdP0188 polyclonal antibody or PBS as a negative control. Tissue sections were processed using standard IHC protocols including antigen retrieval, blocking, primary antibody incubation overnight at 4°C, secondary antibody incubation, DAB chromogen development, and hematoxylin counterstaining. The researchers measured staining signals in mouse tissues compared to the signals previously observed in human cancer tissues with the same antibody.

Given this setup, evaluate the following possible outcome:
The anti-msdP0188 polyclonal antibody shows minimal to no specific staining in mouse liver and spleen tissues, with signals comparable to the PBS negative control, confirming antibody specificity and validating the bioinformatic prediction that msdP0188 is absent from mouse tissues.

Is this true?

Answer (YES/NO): YES